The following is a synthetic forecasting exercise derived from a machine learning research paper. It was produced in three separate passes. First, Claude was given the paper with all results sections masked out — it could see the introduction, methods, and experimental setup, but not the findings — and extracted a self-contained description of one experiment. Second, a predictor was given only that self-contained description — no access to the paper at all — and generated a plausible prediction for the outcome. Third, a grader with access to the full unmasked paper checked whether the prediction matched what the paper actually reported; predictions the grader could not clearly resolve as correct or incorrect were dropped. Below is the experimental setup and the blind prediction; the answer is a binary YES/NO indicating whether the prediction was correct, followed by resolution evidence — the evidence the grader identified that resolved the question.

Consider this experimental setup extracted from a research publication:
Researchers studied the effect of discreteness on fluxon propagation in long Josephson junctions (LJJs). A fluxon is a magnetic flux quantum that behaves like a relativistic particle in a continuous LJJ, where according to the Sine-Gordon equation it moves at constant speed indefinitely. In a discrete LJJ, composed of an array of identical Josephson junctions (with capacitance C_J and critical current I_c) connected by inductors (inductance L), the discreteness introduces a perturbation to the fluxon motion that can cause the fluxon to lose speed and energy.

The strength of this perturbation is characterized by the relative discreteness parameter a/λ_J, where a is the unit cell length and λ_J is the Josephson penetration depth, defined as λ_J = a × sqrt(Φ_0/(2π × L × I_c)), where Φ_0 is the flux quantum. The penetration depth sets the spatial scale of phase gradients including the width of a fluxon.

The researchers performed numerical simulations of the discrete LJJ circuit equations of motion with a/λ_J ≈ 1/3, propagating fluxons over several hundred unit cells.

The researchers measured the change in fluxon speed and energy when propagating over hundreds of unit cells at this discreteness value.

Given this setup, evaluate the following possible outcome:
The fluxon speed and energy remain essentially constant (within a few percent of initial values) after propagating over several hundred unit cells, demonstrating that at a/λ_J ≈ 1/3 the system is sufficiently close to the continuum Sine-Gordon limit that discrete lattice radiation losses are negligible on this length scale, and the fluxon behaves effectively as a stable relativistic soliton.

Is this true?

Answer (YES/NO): YES